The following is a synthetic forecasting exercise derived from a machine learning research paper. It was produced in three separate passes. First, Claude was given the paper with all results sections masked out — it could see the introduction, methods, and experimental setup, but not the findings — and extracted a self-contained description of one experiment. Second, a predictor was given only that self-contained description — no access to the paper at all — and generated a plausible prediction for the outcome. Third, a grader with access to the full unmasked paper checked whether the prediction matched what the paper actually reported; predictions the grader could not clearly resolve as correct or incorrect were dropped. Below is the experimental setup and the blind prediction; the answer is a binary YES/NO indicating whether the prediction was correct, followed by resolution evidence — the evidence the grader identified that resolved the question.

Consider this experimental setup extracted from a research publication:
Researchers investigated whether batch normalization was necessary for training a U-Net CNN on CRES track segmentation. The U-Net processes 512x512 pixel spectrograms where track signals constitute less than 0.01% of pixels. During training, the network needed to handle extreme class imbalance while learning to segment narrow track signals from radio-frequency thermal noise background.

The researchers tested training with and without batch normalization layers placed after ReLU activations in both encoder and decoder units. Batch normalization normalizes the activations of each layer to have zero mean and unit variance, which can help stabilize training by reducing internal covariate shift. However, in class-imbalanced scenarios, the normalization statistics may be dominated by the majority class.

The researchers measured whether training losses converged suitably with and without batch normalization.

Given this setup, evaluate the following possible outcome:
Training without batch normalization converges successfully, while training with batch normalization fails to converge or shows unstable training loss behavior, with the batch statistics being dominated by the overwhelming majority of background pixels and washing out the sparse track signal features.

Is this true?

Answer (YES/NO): NO